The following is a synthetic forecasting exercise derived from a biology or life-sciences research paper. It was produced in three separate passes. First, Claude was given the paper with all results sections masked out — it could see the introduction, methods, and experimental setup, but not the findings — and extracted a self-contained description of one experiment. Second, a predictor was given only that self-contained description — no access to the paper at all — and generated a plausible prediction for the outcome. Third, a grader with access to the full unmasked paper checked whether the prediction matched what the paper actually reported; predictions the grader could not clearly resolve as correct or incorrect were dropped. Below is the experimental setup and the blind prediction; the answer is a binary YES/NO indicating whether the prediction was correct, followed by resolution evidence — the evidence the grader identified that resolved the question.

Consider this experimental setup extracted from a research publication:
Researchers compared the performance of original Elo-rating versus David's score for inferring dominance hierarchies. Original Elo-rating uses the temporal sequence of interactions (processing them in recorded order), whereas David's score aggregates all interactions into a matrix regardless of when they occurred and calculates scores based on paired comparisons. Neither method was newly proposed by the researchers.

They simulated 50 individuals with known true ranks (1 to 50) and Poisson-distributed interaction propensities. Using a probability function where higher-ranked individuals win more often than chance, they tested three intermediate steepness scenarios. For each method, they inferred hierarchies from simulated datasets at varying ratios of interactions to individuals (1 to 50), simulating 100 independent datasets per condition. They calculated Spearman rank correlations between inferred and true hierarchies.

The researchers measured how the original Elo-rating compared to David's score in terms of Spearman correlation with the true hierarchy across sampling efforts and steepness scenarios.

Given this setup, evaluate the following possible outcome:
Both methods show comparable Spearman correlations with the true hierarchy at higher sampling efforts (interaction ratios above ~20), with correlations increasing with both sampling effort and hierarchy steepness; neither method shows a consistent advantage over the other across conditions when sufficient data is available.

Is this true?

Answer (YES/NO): NO